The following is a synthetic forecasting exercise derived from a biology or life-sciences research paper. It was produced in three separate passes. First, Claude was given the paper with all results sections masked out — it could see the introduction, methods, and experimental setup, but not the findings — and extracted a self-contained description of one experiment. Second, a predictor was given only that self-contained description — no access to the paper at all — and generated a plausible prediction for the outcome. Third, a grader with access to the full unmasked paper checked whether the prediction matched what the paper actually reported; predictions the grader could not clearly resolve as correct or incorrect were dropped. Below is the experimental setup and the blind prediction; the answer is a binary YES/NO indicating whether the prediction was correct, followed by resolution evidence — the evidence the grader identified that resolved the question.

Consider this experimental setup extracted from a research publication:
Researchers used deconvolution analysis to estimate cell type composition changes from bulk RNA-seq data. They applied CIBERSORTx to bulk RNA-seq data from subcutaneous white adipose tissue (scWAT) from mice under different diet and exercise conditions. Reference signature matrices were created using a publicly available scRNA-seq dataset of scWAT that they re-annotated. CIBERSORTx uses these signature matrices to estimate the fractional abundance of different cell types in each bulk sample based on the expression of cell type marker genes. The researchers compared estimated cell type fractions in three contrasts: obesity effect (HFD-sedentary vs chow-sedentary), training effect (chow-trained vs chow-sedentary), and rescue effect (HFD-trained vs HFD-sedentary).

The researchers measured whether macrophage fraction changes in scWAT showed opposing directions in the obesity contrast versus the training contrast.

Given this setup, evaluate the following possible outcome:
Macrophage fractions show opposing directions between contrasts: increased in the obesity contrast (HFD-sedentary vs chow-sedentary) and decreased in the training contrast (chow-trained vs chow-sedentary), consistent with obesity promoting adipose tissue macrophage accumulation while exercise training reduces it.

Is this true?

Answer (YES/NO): NO